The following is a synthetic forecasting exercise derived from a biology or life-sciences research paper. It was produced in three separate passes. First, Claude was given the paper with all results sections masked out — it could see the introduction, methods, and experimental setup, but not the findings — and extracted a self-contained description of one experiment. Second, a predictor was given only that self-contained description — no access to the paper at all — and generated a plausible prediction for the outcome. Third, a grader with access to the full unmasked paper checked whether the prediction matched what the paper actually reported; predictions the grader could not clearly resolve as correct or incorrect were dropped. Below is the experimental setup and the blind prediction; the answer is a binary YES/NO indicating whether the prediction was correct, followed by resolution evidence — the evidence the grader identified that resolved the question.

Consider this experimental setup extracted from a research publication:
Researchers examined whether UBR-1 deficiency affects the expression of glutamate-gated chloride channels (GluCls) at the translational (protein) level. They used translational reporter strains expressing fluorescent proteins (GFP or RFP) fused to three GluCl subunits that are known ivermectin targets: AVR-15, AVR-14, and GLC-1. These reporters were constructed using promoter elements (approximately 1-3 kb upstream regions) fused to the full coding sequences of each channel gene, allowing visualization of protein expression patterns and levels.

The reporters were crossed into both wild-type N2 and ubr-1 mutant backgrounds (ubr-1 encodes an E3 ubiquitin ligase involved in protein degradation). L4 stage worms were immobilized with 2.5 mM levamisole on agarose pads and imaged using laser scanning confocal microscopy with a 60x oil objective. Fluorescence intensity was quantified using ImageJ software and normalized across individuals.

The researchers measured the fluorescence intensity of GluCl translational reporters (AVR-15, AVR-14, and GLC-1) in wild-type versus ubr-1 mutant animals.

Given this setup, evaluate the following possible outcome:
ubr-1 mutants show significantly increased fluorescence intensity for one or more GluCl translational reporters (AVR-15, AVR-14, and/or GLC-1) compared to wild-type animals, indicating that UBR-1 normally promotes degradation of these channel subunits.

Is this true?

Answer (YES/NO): NO